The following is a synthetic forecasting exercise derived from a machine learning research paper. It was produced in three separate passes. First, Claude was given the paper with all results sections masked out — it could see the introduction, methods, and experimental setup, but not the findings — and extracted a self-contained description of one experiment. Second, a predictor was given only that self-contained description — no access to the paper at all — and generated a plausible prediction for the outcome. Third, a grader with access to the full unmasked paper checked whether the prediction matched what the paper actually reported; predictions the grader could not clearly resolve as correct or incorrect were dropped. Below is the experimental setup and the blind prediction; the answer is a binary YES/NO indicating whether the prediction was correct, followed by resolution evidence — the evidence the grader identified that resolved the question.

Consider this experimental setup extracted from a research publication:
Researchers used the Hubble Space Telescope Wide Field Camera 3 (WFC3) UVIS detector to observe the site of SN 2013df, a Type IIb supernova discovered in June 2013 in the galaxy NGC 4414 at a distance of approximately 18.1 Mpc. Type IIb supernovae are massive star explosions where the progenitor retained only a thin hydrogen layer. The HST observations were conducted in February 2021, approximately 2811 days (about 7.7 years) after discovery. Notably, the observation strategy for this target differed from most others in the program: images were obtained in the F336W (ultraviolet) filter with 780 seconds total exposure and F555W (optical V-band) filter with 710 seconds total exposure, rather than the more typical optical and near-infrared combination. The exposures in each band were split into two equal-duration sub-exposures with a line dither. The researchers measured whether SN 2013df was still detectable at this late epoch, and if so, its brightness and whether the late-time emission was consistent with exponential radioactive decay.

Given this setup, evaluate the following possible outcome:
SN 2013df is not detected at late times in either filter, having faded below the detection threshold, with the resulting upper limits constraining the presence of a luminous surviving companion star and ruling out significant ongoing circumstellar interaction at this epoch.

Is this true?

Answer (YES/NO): NO